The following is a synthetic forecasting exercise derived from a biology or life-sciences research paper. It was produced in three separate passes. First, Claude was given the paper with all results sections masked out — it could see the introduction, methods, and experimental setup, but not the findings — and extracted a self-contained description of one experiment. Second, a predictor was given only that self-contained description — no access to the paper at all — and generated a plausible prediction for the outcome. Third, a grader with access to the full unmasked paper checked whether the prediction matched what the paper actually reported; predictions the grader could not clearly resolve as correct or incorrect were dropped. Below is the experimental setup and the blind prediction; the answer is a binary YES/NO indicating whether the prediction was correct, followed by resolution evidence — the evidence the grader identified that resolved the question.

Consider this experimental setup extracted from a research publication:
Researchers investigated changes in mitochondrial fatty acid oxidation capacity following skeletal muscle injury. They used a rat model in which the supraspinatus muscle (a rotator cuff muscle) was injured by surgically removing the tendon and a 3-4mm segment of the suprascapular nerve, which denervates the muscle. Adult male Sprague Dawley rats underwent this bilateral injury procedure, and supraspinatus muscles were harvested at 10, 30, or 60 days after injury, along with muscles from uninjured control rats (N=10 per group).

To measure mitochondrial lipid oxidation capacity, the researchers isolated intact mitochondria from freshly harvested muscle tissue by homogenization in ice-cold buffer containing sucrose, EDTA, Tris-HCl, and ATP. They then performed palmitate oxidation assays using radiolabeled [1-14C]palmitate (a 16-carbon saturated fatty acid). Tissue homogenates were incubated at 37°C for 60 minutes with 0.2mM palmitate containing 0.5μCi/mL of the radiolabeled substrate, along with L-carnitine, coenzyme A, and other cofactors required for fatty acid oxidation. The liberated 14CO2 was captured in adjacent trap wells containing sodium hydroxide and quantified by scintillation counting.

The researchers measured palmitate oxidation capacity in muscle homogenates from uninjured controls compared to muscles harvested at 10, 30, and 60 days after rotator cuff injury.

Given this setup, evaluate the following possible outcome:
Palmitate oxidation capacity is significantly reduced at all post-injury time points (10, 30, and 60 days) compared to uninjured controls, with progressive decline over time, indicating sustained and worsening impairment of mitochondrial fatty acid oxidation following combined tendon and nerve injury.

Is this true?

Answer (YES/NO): NO